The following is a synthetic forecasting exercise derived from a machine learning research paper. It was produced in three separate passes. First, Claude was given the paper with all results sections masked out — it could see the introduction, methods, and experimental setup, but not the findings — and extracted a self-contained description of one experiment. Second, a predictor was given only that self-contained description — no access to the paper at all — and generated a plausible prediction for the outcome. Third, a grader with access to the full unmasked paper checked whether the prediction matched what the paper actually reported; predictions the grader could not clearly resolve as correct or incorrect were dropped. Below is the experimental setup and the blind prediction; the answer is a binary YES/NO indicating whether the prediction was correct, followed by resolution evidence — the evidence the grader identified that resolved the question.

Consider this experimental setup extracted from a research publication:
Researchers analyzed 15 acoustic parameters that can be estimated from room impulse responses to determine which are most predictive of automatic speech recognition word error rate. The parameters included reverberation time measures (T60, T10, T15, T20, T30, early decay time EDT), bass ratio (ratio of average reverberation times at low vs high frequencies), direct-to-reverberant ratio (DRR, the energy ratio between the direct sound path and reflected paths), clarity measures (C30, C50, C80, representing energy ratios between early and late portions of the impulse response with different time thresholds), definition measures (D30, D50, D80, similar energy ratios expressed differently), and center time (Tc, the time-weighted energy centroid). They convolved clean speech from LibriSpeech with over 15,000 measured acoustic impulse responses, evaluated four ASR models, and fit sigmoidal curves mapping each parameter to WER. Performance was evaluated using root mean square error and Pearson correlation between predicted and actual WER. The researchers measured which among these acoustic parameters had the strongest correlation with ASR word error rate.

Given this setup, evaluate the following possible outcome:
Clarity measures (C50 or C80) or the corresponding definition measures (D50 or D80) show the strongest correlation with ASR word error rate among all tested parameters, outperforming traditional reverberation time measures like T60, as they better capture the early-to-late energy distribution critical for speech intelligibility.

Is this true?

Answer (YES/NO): YES